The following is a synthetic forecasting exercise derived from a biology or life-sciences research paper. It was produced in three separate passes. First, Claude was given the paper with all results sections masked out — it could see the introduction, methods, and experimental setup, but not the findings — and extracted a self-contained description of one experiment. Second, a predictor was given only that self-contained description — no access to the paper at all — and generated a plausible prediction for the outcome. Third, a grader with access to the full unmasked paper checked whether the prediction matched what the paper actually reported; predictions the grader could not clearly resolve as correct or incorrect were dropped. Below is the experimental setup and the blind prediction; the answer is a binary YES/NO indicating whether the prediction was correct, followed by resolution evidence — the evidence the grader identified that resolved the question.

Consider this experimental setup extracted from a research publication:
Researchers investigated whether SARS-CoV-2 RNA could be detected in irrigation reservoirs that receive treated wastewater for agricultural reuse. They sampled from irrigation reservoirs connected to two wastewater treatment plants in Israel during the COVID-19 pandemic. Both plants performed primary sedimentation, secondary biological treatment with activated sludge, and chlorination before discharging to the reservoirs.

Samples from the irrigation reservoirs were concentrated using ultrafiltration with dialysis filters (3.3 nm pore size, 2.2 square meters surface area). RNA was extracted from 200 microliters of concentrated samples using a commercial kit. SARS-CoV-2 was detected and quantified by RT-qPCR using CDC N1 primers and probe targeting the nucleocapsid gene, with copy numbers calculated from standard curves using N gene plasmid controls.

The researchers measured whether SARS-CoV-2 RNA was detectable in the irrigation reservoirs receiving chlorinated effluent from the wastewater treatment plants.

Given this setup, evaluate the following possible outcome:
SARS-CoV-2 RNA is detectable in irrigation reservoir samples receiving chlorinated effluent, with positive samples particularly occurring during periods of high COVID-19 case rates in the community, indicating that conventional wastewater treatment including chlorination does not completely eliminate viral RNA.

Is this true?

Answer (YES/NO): NO